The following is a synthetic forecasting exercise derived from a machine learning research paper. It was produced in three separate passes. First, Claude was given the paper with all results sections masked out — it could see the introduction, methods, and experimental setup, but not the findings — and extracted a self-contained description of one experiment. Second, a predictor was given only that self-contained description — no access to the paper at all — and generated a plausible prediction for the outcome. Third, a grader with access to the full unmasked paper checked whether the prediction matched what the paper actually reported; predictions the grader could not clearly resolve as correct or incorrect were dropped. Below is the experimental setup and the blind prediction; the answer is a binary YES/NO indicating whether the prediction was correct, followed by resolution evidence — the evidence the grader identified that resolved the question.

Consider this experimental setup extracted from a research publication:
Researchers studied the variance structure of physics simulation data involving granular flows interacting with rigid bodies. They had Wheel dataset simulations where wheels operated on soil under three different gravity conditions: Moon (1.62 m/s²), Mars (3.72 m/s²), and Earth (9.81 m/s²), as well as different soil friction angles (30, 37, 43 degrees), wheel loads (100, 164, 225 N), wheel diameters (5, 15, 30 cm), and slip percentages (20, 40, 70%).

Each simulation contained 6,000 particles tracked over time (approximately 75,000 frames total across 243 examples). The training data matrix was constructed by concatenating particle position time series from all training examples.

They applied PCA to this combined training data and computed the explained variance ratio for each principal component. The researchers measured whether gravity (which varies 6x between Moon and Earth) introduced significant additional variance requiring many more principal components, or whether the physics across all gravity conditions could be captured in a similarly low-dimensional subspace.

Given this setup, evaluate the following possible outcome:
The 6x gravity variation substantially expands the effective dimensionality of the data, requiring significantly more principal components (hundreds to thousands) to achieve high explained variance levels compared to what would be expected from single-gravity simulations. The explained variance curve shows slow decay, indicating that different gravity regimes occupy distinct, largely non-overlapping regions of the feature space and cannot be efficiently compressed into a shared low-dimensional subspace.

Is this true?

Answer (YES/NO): NO